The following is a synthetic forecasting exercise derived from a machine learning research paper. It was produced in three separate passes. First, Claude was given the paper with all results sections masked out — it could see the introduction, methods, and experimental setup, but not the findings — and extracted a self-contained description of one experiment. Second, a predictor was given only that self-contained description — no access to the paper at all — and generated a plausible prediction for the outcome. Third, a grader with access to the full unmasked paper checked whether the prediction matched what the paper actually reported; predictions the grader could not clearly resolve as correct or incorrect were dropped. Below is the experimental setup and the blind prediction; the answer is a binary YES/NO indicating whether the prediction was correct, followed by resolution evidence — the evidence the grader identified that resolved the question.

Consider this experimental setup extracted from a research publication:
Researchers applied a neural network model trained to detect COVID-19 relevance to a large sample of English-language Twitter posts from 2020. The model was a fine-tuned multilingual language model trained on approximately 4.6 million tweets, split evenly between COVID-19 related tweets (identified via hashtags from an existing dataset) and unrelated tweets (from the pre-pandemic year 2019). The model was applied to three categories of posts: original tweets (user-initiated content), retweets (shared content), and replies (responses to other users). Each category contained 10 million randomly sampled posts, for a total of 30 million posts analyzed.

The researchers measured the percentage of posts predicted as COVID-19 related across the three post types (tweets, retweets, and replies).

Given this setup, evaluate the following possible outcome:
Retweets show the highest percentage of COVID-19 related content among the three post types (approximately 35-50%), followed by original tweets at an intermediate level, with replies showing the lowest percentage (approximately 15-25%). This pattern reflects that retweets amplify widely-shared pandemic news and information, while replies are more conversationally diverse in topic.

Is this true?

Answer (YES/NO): NO